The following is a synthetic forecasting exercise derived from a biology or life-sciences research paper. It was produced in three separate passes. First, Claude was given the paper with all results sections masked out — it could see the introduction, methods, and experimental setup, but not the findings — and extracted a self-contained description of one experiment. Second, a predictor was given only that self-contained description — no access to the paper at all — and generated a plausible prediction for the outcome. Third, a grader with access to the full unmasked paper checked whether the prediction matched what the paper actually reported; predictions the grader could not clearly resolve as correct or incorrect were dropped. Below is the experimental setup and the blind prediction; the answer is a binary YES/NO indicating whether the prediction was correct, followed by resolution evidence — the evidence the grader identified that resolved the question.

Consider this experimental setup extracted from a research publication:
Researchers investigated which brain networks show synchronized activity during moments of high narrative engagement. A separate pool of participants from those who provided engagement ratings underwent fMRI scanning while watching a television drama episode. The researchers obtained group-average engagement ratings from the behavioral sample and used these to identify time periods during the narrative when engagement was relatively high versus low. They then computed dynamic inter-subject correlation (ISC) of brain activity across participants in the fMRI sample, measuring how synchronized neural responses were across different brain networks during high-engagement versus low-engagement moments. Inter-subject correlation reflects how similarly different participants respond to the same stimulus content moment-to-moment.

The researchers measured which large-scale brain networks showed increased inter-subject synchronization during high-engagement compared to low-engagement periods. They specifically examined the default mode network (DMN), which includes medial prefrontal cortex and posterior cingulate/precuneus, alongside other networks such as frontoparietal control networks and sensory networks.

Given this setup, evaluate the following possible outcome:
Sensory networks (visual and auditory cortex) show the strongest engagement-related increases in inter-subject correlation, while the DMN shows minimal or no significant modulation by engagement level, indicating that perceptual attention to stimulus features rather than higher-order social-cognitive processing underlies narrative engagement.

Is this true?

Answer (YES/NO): NO